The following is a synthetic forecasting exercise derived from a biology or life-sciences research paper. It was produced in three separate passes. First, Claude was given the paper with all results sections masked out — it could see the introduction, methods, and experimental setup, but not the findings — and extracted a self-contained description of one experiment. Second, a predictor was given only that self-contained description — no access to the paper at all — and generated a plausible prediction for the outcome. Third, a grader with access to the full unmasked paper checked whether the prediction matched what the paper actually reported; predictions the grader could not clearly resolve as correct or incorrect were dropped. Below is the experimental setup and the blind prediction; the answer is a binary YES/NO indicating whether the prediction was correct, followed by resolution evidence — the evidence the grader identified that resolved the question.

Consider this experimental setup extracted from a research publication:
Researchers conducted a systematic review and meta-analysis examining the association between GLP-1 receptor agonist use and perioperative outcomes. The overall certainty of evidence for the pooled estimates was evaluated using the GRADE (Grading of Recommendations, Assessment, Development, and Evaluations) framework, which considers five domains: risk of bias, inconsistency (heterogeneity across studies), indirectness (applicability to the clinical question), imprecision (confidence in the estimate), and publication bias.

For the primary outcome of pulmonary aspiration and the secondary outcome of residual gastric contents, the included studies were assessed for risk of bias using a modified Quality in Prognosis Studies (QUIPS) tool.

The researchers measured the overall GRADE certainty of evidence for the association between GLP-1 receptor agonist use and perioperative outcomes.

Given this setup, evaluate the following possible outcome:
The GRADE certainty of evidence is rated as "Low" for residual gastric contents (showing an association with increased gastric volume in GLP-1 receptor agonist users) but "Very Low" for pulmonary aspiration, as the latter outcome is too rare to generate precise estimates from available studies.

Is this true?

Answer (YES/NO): NO